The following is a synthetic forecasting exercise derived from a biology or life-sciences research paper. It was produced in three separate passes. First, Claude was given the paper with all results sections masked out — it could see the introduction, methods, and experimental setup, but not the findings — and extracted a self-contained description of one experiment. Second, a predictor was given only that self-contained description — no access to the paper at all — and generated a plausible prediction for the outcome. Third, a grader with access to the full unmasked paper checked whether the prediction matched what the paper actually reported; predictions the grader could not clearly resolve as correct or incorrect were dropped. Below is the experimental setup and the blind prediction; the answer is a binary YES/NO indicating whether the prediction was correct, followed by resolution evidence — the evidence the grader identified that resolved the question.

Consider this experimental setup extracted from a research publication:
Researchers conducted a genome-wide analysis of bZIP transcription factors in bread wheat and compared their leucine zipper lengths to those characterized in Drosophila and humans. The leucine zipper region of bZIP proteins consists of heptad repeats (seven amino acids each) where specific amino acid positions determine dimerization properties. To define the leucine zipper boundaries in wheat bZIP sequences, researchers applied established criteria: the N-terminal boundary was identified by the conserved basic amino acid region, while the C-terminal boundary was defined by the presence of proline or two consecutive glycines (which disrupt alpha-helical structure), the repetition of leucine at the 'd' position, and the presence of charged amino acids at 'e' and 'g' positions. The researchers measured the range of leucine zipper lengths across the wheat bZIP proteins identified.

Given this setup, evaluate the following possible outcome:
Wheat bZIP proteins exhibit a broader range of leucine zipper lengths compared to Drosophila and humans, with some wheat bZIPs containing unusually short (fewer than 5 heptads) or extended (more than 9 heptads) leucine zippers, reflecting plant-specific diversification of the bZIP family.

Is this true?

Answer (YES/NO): NO